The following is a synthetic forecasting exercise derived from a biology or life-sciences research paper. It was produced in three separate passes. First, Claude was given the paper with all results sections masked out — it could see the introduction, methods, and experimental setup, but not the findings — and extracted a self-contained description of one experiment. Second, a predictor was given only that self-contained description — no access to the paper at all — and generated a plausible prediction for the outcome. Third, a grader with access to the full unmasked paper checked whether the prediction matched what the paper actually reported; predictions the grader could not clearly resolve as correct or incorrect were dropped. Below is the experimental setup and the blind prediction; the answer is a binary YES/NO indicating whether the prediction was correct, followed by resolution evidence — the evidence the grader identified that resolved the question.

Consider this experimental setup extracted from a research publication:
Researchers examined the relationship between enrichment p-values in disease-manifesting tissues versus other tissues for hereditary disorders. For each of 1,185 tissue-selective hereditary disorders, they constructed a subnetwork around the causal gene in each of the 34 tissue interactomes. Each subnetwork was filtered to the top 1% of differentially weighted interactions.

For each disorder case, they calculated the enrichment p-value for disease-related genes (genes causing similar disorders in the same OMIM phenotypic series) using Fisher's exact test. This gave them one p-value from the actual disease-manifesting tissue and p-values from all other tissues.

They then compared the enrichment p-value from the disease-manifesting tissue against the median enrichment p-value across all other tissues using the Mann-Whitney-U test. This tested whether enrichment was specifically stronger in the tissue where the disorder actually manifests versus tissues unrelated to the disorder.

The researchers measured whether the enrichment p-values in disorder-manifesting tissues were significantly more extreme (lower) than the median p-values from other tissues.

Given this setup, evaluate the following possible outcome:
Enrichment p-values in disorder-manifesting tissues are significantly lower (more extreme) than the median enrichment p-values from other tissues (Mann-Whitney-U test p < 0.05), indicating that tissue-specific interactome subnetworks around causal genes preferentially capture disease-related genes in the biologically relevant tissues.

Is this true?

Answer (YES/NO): YES